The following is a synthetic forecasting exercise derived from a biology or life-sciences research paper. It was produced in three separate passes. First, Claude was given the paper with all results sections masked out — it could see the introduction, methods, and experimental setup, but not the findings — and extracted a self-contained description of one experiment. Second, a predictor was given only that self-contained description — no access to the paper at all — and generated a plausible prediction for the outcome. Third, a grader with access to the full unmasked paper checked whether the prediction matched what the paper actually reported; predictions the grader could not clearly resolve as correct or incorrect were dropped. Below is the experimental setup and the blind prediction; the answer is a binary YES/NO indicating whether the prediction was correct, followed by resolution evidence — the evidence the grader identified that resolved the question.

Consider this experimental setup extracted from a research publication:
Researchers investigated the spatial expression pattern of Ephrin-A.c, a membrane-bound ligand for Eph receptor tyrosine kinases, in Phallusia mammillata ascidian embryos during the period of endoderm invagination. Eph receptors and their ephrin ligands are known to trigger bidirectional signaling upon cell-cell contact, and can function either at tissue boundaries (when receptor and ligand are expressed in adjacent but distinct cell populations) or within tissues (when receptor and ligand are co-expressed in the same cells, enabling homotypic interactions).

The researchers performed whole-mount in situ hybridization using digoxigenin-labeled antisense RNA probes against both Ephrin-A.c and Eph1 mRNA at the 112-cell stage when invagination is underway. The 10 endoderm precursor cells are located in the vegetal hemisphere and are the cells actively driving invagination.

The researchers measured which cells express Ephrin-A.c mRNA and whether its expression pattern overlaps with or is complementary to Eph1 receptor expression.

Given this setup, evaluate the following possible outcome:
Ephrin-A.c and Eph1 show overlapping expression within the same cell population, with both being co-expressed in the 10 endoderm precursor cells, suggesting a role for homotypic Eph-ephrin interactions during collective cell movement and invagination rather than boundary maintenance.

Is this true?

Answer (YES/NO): YES